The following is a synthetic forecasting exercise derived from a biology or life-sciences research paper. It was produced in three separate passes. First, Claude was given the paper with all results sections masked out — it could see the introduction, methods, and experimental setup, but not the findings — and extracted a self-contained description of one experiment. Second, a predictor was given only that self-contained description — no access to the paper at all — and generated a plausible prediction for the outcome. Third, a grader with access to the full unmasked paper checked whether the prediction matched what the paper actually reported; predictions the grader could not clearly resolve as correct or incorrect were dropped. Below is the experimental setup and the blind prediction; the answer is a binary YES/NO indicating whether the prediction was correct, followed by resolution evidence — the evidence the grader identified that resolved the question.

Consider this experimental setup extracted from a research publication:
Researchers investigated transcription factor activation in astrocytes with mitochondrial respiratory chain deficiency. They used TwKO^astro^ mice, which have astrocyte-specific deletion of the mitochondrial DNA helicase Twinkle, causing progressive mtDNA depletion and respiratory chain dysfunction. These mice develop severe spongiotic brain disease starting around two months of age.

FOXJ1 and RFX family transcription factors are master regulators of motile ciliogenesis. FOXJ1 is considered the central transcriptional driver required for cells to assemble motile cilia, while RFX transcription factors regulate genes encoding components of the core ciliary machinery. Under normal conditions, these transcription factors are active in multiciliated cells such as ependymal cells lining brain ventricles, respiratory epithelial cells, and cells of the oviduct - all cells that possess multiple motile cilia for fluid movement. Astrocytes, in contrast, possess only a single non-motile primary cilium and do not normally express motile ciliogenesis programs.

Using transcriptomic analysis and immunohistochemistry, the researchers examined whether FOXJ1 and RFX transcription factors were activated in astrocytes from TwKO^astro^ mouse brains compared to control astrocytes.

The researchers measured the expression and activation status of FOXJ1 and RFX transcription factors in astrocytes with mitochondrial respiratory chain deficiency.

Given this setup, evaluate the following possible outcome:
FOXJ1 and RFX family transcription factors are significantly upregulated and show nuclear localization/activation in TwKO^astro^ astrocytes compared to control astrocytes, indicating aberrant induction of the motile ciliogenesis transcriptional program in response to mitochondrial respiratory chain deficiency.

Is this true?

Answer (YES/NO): NO